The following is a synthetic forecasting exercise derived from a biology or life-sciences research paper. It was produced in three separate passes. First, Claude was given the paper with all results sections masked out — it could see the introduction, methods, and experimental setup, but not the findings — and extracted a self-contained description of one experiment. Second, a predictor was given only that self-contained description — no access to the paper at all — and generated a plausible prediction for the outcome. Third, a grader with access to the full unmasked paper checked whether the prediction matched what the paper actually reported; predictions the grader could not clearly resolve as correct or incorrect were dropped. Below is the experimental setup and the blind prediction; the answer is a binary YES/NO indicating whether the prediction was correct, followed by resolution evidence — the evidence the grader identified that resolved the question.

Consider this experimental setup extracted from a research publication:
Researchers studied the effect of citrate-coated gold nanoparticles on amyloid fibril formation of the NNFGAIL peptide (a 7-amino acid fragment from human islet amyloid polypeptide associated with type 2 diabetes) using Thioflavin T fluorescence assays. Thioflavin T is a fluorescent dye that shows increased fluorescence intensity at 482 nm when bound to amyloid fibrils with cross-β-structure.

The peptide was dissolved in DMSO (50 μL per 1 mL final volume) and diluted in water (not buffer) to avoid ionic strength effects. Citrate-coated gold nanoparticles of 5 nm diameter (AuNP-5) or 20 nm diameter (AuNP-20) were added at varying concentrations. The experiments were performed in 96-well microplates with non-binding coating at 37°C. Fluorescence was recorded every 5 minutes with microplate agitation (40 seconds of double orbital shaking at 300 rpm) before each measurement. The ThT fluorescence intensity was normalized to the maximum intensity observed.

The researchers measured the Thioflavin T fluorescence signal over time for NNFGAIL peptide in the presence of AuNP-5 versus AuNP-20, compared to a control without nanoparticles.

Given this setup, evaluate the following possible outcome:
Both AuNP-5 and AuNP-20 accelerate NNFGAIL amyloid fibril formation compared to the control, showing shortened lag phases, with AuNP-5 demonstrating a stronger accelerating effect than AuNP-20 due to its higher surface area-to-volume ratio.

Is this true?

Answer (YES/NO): NO